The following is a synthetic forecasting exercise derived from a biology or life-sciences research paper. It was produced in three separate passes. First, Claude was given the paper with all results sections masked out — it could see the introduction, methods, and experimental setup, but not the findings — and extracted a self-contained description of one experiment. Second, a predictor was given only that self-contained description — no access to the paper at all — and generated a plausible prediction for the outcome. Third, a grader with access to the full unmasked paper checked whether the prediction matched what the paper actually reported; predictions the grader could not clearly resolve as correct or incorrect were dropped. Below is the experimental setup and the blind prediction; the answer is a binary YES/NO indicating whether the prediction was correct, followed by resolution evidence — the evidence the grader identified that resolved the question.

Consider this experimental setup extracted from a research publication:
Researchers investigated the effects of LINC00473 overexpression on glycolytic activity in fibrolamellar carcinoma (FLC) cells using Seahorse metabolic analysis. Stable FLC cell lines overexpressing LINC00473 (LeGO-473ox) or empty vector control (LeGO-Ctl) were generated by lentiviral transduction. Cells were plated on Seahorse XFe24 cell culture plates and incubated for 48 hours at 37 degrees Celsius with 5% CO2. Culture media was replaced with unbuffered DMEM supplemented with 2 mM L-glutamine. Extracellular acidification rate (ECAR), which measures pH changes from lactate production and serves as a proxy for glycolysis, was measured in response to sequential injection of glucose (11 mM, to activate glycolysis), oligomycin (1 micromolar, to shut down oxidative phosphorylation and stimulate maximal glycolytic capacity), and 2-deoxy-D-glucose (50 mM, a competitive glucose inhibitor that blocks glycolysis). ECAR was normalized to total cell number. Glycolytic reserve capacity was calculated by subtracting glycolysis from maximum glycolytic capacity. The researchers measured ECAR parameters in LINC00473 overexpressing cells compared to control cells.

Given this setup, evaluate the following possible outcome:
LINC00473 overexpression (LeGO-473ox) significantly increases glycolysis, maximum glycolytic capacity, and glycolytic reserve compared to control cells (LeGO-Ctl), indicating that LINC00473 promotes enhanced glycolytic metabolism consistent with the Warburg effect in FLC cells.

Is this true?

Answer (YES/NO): NO